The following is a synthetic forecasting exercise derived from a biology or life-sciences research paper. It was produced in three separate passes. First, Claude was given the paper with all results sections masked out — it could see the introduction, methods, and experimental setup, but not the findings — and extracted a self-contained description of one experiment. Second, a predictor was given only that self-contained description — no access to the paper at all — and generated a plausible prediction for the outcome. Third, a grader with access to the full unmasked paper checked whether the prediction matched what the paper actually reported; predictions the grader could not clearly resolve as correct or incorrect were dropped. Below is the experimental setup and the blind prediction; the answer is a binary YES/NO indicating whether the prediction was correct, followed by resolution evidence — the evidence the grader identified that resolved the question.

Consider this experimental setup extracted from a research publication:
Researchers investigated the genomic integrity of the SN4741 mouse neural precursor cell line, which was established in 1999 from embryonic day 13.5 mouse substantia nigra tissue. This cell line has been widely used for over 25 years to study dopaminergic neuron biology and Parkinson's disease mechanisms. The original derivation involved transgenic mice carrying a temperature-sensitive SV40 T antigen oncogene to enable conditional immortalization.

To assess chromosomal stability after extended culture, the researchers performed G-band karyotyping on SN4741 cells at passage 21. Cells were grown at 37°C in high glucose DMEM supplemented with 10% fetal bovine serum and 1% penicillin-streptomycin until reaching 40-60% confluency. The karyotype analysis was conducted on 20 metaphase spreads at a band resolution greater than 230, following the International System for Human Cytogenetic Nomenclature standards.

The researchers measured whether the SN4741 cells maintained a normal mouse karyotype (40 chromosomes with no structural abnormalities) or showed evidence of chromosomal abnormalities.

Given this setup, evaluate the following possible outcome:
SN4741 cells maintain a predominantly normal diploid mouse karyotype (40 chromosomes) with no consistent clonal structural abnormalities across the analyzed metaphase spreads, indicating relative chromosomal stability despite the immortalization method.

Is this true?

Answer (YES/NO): NO